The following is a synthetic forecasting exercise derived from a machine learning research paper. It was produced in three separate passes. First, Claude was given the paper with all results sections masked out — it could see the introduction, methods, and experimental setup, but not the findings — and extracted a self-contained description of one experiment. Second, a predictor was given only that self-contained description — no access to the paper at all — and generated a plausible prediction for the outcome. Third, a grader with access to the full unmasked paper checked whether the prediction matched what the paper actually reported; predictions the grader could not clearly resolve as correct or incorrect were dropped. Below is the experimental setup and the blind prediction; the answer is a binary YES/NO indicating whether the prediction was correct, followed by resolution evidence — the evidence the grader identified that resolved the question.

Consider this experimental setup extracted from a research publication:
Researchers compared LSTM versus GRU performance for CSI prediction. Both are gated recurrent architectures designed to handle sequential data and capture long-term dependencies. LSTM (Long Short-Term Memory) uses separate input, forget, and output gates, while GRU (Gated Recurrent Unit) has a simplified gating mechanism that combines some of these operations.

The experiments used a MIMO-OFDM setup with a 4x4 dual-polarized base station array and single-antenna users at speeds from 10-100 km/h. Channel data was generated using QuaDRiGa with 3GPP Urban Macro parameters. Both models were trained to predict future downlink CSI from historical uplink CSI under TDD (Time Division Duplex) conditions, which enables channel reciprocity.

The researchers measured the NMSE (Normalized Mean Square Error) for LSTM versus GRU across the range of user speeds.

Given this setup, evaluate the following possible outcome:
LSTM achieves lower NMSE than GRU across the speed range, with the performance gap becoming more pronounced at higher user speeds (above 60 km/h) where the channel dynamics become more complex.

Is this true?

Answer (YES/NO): NO